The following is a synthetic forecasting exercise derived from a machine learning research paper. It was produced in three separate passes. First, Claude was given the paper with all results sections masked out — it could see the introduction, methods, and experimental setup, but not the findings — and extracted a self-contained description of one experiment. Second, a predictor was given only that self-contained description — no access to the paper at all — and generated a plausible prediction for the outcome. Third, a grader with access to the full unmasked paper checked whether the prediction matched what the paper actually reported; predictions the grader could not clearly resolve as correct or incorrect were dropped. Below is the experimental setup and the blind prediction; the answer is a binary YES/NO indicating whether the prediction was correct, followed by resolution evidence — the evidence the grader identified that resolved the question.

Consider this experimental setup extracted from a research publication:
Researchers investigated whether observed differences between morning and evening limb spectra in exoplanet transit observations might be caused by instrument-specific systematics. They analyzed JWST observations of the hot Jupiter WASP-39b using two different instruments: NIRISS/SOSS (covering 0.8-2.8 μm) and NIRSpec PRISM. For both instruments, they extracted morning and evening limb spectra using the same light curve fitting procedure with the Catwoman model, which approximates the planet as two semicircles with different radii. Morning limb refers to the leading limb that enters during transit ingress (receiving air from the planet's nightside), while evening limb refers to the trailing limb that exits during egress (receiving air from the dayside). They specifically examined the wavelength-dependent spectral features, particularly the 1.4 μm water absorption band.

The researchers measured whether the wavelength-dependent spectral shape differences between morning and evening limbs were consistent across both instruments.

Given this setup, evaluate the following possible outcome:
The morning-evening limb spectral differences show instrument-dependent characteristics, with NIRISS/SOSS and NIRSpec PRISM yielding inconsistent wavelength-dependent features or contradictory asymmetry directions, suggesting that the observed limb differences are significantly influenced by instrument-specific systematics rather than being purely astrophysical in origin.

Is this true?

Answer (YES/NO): NO